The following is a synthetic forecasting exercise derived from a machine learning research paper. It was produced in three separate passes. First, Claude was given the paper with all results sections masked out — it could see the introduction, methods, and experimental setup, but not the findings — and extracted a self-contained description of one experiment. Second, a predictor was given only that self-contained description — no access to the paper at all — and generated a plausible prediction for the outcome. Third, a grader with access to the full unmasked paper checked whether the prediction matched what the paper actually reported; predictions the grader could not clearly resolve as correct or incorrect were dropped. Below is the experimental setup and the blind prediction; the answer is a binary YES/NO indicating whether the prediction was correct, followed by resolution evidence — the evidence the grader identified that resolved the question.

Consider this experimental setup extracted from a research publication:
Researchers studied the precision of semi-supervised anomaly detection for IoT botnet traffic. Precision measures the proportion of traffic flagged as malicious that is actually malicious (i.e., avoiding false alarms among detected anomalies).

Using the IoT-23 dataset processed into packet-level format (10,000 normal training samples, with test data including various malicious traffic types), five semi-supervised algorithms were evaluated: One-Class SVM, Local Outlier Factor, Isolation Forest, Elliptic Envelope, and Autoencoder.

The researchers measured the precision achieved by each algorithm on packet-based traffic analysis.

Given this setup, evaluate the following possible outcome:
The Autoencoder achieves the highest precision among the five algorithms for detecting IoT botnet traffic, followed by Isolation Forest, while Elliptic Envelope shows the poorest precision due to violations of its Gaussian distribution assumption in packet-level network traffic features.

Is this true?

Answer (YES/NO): NO